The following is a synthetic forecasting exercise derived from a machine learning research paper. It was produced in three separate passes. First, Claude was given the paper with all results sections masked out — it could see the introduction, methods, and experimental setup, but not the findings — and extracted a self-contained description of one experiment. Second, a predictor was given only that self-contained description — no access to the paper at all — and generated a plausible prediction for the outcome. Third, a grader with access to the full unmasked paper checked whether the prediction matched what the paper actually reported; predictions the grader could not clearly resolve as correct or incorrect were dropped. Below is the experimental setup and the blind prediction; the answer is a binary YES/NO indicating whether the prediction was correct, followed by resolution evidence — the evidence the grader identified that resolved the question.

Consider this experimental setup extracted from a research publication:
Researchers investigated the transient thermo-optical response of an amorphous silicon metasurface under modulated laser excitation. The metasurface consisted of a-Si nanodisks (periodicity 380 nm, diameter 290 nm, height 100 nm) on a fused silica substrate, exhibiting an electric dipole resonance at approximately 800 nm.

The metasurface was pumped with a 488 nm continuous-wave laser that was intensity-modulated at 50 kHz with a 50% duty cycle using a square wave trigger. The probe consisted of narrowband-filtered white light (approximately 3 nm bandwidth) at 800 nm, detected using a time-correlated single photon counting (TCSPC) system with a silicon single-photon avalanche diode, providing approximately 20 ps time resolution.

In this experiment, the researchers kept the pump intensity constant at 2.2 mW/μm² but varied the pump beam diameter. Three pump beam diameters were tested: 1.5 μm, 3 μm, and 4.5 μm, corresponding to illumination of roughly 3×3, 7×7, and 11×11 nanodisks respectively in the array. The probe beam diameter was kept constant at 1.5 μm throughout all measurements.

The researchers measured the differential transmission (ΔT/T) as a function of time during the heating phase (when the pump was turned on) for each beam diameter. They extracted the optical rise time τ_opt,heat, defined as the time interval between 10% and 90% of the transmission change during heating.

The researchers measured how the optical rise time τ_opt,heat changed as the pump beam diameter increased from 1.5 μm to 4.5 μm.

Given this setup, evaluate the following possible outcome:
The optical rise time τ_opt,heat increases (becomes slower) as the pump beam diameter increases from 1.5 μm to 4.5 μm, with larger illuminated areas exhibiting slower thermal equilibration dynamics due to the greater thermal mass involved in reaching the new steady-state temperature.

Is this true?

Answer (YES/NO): NO